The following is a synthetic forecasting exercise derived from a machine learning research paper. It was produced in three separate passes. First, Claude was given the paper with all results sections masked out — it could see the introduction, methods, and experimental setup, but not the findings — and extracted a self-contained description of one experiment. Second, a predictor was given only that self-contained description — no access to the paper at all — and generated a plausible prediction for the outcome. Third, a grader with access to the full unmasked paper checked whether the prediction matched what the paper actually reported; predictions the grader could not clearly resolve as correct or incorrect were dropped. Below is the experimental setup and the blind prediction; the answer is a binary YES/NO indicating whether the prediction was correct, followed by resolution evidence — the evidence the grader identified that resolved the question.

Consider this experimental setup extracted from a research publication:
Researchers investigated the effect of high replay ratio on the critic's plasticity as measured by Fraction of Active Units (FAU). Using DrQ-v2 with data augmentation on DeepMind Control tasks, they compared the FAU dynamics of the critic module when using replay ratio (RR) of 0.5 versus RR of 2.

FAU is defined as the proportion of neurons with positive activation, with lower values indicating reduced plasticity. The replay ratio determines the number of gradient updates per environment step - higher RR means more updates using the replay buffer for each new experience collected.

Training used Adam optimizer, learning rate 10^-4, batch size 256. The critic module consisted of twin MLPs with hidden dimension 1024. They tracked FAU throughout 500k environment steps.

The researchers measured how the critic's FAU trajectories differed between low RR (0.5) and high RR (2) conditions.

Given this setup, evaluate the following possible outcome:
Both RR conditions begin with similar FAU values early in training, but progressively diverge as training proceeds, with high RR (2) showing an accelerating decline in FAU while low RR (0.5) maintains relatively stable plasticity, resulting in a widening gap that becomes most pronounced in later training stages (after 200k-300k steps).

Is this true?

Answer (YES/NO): NO